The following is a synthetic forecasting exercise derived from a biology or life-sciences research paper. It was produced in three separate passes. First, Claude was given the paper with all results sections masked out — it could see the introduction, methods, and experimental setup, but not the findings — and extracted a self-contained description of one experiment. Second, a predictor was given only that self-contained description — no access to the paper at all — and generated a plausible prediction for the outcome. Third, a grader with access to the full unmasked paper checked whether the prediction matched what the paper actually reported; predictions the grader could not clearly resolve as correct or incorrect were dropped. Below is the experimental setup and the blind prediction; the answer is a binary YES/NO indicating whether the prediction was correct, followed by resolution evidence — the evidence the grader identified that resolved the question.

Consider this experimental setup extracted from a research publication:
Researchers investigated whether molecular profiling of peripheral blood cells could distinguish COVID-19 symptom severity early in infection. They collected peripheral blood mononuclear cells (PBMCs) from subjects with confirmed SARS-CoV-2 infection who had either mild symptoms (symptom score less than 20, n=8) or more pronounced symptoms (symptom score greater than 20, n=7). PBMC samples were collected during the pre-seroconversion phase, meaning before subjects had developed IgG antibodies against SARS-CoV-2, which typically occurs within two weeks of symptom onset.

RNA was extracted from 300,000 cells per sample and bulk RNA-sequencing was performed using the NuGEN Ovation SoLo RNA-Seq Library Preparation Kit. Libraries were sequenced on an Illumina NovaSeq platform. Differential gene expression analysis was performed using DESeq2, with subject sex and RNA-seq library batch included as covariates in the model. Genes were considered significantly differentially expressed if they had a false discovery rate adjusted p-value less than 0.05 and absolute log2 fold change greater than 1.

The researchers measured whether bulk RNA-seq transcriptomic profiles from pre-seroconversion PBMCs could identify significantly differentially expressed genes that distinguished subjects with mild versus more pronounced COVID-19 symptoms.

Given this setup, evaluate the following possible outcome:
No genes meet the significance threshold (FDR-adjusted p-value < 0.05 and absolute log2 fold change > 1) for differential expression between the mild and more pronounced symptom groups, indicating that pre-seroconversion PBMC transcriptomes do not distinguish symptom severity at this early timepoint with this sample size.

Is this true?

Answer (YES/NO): YES